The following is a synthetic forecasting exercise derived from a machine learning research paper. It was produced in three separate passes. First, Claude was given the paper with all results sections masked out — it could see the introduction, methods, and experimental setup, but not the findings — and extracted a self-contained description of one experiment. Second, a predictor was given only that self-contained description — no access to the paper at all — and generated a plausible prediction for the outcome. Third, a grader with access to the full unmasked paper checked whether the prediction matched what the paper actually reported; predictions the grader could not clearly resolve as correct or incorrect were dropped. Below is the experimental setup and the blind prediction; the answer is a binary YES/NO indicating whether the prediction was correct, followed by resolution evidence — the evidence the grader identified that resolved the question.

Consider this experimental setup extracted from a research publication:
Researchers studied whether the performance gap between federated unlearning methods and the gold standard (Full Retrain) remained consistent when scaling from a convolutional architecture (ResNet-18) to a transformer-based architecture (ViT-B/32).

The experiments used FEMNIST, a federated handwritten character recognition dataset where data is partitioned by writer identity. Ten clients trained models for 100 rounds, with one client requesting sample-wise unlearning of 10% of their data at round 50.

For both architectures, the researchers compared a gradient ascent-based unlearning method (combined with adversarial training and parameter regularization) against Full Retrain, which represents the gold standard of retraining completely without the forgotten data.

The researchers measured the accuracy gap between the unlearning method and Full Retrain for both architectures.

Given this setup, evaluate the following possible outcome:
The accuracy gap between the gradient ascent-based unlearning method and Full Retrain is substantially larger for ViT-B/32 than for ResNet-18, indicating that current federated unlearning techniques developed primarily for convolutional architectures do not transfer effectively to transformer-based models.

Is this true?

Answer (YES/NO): NO